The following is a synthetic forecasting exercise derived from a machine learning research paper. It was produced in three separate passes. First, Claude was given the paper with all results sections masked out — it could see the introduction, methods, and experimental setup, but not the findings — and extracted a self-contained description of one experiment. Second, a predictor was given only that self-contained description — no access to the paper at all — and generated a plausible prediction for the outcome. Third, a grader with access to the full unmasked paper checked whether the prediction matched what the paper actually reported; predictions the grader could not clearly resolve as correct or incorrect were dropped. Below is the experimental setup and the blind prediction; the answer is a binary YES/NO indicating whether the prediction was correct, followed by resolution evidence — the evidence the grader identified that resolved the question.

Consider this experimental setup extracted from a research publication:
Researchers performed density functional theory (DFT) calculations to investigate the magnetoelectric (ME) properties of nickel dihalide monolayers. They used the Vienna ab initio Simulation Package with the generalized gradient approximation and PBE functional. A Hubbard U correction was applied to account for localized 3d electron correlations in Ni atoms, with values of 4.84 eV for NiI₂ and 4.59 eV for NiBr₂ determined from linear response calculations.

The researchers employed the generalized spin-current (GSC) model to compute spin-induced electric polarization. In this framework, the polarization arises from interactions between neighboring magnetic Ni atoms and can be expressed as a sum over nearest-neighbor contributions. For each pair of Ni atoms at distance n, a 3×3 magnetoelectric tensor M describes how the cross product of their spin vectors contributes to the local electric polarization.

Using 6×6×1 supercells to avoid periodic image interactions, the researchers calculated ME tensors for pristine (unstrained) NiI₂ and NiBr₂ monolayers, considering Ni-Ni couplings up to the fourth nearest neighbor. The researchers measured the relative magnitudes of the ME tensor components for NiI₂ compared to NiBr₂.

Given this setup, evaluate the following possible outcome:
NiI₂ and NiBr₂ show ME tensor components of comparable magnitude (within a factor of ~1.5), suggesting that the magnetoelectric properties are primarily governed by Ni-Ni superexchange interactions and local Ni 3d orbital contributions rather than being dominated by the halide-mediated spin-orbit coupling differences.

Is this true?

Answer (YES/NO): NO